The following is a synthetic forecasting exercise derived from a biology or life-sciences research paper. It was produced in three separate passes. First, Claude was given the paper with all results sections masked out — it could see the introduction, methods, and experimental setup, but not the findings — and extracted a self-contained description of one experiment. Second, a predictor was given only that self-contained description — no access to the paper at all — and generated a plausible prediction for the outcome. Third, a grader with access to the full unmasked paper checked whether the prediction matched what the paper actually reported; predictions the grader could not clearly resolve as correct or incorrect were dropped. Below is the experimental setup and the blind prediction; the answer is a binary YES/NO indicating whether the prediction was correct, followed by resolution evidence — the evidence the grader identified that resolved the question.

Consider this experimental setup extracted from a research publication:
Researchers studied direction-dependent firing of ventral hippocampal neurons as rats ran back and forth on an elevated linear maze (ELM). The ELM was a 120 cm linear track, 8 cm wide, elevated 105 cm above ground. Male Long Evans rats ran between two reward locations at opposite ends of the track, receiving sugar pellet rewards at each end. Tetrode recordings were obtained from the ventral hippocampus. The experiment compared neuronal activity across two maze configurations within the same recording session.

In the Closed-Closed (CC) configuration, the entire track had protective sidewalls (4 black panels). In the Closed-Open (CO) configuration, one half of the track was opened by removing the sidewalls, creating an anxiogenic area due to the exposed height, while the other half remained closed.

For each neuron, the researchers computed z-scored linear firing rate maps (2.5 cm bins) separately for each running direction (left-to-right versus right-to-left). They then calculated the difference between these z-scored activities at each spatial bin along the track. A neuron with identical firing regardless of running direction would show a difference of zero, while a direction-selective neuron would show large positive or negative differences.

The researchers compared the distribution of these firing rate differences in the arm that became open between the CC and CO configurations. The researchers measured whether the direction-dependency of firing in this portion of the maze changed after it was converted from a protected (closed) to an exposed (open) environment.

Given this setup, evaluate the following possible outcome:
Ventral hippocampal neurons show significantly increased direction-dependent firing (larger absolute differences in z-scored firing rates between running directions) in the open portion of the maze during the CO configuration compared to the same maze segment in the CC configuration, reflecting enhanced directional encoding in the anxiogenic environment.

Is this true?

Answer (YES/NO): NO